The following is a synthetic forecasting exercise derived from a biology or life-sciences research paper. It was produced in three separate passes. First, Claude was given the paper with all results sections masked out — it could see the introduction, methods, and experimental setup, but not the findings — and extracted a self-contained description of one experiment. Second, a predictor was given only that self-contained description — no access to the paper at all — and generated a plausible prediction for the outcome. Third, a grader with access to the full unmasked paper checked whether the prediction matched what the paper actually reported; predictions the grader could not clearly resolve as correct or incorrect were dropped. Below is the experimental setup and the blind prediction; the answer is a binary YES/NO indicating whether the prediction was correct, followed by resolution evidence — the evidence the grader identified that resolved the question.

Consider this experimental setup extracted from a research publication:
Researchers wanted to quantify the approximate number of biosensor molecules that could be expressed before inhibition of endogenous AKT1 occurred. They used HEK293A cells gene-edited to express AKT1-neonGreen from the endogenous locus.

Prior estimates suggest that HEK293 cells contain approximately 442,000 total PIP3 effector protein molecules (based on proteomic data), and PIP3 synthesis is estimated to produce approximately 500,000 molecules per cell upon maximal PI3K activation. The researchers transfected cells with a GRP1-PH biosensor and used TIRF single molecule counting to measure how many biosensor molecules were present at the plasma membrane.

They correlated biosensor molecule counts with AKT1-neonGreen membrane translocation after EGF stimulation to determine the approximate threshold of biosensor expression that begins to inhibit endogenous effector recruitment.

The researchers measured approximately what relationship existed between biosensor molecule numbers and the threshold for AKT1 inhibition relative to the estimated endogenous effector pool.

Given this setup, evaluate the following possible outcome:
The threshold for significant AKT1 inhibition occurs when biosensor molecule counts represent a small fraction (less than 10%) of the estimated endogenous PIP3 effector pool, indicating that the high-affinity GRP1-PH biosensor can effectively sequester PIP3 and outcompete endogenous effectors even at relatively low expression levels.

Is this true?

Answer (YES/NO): NO